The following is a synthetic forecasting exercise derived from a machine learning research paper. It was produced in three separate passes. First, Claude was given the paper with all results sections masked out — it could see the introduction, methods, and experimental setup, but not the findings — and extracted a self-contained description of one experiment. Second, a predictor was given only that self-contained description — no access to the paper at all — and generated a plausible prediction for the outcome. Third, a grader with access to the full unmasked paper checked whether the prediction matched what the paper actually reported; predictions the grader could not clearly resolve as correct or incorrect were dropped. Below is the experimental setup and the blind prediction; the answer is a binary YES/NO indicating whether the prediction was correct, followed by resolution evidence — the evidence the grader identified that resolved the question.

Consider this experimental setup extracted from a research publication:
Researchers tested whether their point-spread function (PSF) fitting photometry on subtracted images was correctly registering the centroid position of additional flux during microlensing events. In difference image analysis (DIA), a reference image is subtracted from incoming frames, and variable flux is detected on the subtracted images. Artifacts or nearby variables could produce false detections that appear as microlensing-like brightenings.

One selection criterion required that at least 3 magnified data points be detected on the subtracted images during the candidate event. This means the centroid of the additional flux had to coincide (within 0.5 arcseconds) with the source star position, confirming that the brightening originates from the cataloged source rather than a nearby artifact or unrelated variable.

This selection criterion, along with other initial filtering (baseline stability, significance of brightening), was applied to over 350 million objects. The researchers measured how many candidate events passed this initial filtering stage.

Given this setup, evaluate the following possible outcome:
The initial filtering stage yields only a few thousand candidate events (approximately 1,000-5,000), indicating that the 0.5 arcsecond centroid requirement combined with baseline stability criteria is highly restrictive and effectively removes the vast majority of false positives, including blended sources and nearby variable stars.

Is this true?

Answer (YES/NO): NO